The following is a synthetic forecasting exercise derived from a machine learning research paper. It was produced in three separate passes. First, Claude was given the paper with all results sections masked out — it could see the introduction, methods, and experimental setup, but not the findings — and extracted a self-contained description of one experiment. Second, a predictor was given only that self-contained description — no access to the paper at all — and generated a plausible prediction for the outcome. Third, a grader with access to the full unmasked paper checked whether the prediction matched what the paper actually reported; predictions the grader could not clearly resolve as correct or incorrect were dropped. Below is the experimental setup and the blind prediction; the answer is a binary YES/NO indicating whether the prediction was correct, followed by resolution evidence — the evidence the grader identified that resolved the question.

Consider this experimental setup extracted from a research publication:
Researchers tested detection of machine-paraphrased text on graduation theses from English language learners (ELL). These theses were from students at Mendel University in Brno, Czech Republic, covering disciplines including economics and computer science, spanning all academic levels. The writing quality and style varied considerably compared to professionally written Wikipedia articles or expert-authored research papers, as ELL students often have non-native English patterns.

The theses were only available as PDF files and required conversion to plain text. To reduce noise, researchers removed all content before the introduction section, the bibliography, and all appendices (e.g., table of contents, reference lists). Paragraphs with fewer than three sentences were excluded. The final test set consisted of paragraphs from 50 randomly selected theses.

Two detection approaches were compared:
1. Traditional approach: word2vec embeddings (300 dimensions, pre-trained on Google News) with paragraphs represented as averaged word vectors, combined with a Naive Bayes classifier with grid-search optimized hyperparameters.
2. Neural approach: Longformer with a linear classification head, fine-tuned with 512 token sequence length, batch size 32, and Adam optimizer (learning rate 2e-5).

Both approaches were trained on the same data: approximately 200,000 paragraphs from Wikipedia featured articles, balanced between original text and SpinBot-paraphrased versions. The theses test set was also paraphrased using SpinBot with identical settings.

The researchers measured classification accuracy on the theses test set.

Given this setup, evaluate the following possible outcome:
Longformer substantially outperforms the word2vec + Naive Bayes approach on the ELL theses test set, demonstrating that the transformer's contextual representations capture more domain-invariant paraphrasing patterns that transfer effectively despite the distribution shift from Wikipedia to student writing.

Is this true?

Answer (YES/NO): YES